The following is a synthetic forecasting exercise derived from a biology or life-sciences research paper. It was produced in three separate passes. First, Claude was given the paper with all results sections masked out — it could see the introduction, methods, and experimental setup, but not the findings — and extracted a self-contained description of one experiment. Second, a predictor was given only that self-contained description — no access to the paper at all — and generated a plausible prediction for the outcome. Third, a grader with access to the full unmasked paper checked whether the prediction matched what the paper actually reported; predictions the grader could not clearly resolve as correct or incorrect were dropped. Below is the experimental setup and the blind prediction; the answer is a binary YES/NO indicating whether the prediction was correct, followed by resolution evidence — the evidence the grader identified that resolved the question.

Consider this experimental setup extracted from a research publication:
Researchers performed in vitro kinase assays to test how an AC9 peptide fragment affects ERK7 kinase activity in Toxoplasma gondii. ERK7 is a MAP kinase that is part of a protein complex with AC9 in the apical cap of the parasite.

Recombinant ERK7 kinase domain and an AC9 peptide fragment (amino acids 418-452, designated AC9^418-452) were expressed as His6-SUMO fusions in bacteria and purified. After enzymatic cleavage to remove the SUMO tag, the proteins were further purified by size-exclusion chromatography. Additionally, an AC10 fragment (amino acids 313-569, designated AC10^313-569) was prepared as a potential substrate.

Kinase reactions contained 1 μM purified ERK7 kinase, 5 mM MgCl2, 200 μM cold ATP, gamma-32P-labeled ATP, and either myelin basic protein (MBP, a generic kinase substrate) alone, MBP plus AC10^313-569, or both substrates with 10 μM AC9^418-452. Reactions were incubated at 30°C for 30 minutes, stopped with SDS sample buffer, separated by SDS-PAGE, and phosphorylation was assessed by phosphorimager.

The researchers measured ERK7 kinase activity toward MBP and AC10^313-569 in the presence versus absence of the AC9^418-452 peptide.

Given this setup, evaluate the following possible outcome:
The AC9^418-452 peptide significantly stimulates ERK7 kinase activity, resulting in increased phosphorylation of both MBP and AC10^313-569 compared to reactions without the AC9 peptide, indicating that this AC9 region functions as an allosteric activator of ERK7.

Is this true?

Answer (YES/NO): NO